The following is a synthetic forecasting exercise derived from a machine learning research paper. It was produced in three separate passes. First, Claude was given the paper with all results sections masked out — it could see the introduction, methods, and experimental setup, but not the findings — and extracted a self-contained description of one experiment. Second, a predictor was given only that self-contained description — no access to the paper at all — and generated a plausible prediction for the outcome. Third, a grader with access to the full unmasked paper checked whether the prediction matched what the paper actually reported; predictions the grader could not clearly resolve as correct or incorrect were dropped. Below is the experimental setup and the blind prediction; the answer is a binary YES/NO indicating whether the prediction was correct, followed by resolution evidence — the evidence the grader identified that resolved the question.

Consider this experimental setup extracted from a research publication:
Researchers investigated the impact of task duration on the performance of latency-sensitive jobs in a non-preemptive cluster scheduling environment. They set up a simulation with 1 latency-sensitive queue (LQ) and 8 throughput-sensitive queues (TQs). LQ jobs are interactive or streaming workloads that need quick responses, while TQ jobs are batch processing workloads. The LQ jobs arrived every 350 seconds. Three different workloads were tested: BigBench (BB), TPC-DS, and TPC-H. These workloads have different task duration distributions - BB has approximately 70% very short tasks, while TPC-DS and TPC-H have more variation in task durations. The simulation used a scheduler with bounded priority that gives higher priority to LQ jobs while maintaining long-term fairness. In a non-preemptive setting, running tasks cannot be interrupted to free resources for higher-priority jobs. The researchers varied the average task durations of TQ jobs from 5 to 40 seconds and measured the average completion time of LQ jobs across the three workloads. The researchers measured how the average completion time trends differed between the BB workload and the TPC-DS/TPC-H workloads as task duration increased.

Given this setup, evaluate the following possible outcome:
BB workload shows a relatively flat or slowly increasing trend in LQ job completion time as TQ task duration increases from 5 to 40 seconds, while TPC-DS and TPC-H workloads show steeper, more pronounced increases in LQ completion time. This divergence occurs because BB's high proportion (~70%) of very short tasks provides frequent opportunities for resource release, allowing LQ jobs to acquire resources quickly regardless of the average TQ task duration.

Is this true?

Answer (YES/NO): YES